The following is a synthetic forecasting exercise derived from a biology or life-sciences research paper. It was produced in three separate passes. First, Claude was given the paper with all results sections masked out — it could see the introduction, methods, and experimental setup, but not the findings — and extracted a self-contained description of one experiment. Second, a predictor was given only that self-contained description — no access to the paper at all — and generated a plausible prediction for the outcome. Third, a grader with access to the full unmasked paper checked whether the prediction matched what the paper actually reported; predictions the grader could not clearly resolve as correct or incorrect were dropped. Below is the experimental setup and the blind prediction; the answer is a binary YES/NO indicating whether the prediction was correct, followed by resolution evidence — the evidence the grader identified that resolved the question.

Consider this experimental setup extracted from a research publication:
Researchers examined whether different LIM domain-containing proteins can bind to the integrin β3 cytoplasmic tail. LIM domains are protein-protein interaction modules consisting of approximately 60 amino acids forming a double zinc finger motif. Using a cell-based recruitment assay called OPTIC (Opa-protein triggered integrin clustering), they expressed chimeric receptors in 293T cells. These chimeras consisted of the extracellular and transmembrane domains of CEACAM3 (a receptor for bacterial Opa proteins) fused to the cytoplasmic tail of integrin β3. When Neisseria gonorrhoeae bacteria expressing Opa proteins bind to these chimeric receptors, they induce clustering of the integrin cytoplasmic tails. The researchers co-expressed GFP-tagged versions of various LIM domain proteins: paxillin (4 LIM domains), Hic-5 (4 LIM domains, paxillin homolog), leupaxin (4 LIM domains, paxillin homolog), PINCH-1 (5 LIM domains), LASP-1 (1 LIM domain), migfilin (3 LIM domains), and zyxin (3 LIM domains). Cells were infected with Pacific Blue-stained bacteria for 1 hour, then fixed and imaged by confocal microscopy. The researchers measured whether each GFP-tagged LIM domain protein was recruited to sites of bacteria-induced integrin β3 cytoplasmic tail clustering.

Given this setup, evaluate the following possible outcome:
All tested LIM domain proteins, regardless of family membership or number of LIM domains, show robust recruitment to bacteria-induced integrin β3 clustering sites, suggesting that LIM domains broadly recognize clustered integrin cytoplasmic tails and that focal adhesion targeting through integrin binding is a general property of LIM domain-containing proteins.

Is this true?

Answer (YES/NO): NO